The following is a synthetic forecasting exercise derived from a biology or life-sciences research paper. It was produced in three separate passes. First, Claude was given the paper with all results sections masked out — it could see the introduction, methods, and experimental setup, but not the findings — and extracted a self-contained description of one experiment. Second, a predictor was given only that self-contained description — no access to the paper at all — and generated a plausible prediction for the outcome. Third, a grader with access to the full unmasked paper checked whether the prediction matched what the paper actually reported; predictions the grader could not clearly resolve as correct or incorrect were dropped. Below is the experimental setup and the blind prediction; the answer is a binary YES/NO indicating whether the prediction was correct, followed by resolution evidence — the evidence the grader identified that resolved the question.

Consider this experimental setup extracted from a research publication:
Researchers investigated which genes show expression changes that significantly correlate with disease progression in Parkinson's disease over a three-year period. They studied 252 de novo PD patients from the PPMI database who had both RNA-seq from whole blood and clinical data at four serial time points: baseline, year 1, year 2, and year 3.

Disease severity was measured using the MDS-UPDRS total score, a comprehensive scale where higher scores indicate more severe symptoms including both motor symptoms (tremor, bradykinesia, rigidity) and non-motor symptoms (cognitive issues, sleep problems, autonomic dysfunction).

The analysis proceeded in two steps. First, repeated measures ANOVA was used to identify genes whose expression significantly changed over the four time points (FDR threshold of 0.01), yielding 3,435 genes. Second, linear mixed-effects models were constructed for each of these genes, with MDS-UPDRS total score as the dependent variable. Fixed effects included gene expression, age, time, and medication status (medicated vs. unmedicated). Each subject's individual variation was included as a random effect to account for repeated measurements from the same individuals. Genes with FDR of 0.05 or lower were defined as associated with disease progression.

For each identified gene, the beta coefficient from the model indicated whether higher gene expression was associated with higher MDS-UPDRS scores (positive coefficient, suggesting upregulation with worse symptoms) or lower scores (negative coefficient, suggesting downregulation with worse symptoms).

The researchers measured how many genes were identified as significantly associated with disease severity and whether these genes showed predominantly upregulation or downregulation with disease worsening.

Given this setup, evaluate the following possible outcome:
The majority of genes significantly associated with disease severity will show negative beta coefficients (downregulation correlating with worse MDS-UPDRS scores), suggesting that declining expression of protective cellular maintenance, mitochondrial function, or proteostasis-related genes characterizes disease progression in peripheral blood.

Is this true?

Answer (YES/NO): YES